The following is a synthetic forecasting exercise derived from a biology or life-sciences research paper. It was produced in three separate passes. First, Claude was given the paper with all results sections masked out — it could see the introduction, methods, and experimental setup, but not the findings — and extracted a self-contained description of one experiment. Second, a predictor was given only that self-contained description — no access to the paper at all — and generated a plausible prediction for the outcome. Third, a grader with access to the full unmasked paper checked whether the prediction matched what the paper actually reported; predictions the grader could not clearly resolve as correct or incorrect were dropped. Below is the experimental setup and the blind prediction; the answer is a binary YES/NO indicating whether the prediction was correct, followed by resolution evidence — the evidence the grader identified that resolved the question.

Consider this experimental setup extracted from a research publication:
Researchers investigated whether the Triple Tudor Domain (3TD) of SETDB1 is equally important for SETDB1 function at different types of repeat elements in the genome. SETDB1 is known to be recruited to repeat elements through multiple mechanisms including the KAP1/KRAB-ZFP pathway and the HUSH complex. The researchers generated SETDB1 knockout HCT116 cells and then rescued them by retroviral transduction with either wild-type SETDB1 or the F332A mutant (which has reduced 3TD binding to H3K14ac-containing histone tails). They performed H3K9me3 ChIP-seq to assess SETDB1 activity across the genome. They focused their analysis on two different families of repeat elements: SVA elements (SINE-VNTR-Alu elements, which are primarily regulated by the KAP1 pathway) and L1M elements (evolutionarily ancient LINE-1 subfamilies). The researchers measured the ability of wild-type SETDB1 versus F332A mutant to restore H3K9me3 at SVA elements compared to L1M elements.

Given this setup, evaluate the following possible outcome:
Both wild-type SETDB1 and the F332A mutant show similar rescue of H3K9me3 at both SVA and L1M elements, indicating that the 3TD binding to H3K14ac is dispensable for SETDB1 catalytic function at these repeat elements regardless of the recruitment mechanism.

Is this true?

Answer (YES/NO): NO